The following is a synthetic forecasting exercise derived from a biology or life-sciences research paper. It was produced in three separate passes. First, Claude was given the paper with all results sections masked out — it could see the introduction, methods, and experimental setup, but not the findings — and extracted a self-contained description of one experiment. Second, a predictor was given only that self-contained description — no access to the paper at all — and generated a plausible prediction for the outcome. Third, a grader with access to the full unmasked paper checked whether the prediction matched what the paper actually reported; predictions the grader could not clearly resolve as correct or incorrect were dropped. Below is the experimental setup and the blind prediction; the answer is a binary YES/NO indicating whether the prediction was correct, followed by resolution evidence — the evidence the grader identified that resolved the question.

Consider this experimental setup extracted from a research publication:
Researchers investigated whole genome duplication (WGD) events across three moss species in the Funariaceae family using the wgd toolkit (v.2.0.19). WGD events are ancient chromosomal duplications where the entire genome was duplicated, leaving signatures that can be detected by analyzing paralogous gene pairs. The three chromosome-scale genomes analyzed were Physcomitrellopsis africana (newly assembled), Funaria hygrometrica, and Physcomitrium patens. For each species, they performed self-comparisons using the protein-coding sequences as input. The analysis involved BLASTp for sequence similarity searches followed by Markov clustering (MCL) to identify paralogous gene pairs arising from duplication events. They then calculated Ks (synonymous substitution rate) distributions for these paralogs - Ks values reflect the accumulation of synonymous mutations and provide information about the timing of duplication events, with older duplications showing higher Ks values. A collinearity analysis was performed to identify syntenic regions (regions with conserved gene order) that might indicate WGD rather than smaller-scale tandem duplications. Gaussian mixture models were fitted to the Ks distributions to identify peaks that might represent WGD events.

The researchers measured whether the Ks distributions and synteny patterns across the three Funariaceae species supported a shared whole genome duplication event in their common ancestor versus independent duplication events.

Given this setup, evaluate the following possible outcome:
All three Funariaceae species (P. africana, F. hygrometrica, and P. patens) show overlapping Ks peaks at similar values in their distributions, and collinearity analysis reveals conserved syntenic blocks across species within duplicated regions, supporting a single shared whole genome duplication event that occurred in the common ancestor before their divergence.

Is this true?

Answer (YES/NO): NO